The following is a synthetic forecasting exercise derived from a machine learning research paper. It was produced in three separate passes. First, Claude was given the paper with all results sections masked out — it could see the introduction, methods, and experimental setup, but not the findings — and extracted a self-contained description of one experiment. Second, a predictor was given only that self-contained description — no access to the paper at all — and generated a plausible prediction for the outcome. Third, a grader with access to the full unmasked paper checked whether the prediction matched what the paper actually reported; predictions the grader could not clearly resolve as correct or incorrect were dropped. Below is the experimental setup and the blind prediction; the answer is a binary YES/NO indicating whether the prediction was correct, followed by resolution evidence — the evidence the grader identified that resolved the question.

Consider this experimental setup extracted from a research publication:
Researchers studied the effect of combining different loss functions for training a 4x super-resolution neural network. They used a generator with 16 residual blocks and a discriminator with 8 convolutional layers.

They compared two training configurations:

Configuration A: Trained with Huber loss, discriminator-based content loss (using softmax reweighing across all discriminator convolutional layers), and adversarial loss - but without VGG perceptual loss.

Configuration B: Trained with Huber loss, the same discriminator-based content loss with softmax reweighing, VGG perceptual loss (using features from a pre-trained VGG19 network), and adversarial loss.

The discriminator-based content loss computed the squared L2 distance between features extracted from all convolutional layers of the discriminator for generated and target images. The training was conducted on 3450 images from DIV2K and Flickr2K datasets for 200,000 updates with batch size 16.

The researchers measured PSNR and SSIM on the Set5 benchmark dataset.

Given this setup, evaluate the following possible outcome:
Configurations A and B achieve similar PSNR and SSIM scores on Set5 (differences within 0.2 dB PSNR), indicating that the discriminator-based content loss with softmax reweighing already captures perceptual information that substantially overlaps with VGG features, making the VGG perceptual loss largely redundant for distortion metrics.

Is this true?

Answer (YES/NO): NO